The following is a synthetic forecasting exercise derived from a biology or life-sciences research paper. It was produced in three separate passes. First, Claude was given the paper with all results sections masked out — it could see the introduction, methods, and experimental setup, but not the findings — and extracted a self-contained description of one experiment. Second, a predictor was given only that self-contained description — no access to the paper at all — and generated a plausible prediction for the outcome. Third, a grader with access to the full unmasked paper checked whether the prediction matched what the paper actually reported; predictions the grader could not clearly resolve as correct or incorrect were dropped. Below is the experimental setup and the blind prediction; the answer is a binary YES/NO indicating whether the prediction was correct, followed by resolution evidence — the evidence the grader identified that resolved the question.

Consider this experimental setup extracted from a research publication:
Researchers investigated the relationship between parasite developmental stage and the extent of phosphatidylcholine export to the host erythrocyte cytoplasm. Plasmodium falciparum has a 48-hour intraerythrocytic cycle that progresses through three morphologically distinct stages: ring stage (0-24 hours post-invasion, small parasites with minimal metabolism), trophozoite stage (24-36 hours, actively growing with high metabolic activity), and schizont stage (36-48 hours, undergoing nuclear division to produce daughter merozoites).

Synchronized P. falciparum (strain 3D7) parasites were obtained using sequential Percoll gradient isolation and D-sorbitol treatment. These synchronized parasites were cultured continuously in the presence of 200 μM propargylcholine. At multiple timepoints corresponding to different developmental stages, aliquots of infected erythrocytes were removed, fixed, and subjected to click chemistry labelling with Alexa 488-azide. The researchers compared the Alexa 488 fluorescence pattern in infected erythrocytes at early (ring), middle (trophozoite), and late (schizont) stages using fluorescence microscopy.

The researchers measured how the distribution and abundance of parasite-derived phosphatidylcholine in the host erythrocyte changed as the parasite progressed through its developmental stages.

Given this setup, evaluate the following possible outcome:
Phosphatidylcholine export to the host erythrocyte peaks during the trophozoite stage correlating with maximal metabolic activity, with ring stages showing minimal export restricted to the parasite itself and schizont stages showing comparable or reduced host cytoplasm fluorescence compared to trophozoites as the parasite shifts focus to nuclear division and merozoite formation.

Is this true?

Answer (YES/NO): NO